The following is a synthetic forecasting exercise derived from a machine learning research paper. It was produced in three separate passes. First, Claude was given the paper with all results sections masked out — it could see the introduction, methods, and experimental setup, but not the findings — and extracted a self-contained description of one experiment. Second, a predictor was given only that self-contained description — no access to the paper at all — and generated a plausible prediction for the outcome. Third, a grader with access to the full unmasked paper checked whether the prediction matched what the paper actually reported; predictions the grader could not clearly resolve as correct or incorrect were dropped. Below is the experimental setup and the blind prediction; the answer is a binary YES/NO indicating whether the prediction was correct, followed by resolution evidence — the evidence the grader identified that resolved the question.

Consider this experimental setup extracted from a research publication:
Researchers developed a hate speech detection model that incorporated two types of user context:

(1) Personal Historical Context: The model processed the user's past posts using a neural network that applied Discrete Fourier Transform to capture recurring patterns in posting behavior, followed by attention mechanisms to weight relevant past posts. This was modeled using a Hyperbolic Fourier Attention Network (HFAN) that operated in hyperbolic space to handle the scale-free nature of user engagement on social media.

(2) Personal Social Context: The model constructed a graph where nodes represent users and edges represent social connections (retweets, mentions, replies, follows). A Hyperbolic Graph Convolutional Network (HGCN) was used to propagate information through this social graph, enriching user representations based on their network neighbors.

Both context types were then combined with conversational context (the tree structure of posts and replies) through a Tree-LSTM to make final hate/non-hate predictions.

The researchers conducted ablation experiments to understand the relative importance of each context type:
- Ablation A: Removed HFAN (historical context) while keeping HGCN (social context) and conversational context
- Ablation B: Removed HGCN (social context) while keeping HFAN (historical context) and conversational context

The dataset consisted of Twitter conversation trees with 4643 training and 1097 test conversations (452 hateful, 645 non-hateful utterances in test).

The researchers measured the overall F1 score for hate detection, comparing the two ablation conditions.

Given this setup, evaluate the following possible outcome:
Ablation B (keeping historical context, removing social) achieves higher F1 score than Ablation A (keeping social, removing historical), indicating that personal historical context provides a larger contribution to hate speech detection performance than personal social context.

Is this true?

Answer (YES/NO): NO